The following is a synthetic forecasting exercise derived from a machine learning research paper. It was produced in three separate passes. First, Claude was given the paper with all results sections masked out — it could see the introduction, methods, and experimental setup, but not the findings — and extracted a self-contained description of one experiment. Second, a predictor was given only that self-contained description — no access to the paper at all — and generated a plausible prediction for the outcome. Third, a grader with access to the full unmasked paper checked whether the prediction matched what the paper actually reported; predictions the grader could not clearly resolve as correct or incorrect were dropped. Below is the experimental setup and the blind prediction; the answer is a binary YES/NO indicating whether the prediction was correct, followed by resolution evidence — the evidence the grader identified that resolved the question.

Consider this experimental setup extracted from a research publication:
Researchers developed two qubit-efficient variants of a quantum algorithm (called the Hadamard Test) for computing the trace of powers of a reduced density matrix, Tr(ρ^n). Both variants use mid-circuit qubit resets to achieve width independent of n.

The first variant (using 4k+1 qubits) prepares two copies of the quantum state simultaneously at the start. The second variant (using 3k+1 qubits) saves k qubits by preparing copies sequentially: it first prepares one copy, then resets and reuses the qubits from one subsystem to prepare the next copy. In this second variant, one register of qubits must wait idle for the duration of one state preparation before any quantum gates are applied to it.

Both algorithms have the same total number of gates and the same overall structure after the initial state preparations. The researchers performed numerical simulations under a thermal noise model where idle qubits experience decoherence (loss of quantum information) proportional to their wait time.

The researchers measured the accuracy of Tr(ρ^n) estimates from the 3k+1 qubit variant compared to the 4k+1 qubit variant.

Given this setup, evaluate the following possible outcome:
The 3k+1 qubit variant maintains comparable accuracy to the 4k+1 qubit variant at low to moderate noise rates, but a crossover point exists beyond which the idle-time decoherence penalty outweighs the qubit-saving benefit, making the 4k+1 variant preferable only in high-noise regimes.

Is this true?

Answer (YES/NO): NO